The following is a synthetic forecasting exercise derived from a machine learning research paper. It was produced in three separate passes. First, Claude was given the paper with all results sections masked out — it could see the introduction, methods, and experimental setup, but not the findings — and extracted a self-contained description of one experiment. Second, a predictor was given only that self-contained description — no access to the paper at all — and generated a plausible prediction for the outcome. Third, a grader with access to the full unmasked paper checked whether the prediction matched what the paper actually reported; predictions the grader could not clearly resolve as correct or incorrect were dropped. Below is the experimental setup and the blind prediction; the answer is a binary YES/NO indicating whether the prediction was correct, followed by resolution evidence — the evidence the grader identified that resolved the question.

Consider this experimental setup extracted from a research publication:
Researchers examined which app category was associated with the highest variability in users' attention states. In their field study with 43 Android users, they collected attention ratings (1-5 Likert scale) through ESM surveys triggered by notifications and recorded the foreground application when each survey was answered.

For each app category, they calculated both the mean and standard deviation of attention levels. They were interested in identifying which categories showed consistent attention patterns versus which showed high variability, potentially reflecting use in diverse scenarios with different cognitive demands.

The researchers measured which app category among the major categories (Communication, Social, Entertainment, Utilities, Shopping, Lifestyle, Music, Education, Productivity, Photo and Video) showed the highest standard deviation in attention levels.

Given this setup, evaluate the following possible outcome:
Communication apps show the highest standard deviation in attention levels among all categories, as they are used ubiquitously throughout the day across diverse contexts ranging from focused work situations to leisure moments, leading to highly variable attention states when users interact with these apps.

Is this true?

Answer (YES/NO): NO